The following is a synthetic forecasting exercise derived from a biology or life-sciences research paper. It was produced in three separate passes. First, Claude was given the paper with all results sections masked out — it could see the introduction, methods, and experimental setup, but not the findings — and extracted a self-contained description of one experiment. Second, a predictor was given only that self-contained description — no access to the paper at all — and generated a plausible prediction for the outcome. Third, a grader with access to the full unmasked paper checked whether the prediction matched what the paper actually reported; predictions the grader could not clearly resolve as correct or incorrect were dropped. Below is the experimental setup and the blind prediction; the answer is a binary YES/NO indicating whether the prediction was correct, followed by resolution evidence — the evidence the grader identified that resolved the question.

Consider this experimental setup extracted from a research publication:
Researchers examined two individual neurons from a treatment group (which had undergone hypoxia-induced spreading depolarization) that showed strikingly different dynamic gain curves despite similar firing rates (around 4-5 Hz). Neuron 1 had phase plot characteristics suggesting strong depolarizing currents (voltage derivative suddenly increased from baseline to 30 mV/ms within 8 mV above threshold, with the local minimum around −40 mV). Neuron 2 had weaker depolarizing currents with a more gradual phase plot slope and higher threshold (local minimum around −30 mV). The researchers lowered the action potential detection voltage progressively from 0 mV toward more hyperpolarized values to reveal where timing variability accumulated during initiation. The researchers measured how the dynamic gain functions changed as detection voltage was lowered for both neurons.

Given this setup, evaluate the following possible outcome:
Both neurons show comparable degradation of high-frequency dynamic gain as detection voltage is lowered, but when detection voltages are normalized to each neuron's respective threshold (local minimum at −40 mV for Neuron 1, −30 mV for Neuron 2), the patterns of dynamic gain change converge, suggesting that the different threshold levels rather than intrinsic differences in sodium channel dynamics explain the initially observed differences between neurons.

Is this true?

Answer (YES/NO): NO